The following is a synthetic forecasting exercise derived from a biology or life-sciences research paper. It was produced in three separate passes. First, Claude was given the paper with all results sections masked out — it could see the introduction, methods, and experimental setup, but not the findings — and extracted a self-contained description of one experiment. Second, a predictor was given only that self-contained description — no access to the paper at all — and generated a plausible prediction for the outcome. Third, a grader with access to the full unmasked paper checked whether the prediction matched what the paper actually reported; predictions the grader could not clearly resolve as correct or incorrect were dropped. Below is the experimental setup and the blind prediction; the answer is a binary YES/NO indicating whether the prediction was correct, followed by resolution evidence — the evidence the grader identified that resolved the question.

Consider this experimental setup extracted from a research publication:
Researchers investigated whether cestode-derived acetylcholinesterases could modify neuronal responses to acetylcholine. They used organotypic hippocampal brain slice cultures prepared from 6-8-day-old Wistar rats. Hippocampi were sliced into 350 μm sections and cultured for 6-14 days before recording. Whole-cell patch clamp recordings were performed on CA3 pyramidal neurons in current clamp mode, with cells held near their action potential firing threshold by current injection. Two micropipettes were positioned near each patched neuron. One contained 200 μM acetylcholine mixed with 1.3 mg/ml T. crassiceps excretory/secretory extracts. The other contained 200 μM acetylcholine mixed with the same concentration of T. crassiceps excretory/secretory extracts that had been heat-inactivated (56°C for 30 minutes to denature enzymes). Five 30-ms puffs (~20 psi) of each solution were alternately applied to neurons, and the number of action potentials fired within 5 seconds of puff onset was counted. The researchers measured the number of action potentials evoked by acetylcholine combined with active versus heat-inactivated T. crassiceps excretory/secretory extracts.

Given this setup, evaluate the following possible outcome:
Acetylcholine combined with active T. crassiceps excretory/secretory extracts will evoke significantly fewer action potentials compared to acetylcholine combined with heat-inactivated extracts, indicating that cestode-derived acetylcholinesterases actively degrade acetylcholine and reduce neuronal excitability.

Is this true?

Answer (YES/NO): YES